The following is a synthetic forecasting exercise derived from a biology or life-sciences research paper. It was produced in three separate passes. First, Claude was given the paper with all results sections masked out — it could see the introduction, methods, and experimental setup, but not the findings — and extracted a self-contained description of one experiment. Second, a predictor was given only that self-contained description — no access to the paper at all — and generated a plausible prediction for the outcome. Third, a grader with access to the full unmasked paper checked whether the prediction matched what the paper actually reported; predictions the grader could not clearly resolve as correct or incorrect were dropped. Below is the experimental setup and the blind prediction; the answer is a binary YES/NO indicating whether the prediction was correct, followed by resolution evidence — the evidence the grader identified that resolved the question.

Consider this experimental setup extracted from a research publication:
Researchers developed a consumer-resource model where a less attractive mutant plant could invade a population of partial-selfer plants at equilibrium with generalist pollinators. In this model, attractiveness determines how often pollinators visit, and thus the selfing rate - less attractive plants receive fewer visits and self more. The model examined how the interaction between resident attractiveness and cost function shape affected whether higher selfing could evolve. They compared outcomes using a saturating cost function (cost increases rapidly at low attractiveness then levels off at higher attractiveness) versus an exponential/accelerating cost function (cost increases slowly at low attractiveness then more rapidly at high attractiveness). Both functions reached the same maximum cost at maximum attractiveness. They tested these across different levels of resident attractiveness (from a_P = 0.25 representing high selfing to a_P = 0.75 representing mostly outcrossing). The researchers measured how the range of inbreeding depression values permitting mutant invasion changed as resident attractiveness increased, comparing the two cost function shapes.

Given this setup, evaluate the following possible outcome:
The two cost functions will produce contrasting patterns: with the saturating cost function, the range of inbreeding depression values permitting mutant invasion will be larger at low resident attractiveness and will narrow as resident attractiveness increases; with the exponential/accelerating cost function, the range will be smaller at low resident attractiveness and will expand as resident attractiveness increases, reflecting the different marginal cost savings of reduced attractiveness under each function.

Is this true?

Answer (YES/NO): YES